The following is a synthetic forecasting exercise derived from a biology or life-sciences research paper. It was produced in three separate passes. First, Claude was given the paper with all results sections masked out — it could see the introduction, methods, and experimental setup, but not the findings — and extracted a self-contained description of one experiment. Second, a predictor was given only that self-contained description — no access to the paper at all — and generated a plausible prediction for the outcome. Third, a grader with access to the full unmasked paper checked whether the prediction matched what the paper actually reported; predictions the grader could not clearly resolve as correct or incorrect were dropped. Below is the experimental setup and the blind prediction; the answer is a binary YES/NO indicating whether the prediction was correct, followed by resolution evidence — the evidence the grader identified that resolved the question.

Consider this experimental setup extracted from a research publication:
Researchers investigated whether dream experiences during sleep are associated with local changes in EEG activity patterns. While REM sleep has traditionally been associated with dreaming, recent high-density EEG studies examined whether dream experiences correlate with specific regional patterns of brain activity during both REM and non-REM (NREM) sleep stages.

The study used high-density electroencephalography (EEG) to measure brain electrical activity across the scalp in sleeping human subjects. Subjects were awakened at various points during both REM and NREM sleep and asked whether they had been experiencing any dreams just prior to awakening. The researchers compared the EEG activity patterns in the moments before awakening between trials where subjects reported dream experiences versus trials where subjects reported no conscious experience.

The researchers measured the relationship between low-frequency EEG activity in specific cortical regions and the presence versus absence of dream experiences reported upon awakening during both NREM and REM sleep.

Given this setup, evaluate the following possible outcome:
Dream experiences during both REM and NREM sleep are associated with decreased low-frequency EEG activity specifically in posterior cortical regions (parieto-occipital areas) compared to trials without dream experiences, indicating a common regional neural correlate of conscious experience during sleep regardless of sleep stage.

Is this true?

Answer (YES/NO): YES